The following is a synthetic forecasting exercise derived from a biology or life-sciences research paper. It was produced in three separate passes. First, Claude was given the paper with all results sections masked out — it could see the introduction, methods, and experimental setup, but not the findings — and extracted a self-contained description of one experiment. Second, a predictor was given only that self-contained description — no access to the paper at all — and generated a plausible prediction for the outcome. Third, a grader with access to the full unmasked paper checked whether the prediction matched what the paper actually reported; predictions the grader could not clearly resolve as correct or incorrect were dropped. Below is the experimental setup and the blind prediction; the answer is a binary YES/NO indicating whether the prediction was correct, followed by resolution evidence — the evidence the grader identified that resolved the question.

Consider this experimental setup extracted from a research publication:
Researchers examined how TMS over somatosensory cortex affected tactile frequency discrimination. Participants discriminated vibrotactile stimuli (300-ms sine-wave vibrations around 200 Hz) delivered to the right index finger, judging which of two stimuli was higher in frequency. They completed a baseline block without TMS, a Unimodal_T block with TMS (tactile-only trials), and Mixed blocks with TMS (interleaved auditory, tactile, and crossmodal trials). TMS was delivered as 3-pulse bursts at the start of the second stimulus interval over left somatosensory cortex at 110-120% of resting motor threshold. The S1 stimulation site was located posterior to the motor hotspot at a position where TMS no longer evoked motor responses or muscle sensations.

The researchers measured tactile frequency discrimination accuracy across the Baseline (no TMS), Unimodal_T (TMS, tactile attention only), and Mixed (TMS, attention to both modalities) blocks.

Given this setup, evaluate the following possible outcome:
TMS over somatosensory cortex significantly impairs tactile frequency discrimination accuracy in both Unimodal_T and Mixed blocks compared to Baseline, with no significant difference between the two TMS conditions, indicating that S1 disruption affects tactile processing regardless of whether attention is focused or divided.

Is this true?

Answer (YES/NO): YES